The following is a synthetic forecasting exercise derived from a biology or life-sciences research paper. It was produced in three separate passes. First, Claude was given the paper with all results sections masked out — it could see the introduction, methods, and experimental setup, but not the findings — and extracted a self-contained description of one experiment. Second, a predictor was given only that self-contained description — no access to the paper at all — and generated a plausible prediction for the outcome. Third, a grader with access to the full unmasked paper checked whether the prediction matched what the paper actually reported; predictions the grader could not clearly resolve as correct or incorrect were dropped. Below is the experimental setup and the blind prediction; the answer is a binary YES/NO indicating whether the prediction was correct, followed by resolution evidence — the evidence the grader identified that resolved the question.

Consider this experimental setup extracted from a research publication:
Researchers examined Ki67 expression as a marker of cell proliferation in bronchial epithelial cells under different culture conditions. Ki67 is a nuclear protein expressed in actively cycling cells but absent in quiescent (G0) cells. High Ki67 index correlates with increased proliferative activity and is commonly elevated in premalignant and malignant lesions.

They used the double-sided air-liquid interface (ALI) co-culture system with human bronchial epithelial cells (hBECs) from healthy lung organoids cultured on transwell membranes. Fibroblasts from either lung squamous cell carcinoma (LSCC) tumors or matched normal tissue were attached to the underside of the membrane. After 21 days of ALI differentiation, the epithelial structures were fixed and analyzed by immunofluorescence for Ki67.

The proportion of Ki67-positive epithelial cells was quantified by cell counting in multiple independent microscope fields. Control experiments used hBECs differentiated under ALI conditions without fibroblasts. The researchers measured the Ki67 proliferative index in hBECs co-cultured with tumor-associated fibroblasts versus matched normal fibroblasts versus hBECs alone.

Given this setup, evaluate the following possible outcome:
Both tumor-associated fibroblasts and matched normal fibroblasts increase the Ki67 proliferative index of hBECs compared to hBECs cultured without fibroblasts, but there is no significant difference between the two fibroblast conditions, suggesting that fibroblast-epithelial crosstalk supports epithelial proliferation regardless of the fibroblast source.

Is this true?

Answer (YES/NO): NO